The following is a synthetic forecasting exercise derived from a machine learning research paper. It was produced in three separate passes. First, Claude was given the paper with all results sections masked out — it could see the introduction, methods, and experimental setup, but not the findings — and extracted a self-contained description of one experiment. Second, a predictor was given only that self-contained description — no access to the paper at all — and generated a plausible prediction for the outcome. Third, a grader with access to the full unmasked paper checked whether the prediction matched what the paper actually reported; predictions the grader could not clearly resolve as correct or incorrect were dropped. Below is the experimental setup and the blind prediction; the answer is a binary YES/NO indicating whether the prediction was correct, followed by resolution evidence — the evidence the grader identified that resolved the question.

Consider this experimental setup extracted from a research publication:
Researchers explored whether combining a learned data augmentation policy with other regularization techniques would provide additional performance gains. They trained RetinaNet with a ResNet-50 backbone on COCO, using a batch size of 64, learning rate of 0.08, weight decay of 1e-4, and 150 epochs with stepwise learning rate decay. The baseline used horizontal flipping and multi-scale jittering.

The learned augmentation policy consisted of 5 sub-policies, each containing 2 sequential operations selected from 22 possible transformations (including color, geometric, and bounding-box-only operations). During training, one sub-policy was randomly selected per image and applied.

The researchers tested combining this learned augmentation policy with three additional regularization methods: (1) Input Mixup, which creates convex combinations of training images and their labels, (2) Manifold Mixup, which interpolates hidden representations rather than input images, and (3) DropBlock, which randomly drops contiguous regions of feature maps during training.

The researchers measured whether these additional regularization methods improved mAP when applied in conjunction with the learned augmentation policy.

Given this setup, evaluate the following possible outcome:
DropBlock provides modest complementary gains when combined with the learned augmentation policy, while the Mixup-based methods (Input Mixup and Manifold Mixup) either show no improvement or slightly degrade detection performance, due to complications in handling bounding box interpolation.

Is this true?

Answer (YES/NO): NO